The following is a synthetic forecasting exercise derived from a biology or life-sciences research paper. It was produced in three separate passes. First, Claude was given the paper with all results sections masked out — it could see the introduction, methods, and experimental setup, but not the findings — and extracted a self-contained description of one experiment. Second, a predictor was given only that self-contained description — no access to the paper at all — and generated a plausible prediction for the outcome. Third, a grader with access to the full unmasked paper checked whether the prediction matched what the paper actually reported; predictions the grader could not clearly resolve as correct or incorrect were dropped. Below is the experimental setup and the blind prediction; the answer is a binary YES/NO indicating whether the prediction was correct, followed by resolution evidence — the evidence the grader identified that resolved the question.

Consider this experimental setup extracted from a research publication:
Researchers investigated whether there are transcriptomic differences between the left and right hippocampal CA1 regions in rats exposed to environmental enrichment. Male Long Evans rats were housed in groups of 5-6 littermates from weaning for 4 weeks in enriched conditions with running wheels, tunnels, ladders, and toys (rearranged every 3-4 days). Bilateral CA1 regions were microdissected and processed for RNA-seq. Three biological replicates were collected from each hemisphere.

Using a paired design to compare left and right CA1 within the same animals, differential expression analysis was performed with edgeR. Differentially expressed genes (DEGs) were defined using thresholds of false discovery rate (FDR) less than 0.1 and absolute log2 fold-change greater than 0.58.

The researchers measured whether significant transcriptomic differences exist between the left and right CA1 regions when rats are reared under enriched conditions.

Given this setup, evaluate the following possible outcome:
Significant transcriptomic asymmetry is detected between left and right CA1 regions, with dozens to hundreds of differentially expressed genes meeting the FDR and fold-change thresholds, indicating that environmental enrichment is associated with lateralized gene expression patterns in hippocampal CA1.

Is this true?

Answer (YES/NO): NO